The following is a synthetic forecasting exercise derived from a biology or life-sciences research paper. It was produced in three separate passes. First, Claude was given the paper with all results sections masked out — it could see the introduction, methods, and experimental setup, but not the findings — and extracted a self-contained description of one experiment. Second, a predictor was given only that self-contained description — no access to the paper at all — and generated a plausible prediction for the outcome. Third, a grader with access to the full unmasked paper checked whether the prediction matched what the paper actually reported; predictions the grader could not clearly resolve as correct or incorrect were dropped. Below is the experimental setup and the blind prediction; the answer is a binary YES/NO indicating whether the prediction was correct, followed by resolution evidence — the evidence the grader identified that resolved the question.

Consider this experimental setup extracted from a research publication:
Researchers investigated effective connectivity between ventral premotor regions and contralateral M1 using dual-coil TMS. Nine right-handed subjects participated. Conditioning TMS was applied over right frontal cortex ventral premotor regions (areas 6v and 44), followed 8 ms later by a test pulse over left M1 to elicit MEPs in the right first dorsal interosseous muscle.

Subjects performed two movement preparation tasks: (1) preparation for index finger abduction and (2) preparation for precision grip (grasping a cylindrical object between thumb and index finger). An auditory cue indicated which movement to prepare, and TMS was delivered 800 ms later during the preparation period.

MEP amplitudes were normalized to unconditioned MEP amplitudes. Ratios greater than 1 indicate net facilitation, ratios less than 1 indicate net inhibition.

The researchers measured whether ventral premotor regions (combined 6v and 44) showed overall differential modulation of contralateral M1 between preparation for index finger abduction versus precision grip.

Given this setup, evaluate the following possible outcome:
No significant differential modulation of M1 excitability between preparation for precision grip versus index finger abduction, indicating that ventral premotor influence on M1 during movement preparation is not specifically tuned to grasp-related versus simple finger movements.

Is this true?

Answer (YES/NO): YES